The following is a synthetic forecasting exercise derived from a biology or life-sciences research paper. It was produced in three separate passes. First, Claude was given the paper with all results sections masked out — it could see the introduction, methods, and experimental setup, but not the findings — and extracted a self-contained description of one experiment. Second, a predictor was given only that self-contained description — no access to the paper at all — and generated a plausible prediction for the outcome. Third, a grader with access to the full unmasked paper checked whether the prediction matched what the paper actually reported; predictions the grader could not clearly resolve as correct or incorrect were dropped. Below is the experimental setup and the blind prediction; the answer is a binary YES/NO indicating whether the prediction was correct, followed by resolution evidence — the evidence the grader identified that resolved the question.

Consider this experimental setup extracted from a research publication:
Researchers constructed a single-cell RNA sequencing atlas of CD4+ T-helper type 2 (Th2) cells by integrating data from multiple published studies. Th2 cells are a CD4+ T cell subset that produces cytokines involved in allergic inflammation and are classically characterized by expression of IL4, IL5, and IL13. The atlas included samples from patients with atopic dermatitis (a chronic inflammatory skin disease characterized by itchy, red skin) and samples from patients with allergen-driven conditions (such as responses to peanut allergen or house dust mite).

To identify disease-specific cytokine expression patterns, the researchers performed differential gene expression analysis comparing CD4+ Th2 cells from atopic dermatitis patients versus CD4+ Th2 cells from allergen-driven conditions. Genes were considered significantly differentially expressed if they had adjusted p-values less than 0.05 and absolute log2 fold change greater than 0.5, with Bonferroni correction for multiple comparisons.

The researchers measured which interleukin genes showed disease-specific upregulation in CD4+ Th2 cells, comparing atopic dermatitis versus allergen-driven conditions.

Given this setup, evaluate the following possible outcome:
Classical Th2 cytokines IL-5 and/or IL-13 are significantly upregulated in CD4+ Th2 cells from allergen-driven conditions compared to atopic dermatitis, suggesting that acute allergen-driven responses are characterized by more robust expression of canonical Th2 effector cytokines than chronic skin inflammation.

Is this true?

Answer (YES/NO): YES